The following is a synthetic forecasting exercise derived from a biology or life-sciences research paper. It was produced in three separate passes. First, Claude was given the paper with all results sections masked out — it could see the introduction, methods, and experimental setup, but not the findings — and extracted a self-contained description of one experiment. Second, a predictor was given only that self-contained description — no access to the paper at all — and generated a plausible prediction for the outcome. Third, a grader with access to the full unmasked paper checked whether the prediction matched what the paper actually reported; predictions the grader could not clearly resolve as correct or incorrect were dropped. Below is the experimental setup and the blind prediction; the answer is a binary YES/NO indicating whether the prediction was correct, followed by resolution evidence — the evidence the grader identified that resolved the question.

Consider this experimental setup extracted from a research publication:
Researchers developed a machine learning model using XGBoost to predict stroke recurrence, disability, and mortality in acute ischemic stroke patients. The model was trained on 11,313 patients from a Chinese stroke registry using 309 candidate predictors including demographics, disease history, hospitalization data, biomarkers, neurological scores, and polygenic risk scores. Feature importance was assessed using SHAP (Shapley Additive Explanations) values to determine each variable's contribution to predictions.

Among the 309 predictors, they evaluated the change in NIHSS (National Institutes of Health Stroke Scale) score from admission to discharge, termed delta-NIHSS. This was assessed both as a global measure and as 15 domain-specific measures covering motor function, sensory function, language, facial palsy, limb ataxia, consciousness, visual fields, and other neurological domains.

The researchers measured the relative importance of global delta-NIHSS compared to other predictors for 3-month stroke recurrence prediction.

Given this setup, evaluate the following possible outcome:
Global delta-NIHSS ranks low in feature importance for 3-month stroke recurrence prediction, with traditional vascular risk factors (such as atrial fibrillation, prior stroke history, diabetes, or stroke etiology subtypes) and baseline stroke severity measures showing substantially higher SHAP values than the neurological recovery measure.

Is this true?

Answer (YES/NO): NO